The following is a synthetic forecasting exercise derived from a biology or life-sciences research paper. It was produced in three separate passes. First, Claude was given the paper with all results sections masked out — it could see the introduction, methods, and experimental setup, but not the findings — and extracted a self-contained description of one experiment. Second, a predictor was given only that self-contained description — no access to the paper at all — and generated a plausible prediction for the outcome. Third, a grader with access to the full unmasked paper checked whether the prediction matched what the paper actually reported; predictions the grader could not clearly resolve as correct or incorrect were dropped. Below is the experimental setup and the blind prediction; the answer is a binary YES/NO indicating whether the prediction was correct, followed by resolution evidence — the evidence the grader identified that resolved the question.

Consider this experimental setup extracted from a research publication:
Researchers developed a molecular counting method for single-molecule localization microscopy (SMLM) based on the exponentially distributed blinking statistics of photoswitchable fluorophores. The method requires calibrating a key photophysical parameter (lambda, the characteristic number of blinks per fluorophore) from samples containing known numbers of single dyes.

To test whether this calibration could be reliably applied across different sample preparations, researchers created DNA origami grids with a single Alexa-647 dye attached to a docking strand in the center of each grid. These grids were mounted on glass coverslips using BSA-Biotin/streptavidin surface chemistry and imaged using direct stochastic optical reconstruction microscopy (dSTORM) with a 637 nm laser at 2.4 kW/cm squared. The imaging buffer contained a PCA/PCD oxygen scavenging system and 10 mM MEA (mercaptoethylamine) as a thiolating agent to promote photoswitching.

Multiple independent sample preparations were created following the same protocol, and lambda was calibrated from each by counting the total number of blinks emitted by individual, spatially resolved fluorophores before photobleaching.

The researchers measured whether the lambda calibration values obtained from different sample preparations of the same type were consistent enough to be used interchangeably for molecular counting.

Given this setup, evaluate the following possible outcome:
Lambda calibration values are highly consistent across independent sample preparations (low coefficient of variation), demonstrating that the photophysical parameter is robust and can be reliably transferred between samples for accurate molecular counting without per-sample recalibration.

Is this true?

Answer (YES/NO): NO